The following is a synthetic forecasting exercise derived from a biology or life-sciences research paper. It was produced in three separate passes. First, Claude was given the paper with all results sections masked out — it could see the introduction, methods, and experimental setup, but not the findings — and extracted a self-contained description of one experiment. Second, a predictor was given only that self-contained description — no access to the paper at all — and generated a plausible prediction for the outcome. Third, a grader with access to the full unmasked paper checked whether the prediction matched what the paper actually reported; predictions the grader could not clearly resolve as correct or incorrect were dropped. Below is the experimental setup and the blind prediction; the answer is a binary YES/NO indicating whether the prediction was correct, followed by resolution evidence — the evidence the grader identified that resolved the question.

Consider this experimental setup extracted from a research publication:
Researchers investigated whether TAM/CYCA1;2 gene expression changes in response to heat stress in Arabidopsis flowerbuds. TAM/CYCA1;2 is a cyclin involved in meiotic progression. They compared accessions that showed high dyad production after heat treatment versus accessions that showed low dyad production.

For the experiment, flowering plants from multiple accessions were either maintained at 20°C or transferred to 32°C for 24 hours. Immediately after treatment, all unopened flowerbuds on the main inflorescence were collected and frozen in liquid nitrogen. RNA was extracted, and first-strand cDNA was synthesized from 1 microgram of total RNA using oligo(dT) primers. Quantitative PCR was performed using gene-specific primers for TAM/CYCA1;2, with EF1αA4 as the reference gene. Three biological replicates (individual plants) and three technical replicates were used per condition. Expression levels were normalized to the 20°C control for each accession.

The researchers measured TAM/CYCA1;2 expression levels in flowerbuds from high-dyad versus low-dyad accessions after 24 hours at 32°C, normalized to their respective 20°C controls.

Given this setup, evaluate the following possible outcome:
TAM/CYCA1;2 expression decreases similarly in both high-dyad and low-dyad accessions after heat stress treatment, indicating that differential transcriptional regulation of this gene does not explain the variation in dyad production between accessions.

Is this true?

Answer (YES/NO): NO